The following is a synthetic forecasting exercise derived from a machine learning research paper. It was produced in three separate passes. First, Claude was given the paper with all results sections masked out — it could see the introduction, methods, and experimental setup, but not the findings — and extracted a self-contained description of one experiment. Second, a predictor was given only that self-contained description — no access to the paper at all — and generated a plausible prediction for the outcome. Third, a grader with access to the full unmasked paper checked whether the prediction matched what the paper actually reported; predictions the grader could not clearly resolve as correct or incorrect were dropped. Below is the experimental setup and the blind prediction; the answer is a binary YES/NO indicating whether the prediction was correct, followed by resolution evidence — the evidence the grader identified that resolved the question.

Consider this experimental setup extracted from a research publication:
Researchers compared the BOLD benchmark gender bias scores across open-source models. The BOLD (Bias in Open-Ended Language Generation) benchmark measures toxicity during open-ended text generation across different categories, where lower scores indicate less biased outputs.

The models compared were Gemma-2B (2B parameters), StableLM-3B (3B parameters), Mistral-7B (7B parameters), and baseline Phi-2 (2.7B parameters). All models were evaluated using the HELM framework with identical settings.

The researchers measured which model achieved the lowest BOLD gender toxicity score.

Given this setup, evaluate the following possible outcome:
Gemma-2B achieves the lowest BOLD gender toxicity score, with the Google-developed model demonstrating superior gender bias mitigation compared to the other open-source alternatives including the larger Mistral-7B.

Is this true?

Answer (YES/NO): NO